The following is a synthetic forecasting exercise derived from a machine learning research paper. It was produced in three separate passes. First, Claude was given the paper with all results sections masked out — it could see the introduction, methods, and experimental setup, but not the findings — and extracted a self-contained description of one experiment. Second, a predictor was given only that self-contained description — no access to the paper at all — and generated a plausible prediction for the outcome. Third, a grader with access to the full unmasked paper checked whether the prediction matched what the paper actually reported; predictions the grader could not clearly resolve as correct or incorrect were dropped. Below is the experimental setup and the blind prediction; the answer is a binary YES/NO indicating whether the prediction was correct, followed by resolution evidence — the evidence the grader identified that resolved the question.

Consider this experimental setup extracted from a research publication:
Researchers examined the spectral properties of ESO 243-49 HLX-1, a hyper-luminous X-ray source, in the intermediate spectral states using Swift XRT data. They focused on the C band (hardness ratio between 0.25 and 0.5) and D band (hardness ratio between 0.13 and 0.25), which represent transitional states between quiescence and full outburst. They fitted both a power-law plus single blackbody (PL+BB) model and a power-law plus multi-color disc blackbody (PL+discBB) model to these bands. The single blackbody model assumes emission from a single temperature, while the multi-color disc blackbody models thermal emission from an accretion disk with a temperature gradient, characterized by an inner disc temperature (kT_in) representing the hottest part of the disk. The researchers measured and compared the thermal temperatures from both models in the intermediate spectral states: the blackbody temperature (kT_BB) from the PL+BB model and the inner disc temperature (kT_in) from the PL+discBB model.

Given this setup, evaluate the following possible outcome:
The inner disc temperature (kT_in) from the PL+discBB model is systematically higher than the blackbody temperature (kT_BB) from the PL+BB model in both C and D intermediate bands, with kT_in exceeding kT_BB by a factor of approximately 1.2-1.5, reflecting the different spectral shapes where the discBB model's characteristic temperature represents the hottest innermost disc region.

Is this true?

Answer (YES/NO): YES